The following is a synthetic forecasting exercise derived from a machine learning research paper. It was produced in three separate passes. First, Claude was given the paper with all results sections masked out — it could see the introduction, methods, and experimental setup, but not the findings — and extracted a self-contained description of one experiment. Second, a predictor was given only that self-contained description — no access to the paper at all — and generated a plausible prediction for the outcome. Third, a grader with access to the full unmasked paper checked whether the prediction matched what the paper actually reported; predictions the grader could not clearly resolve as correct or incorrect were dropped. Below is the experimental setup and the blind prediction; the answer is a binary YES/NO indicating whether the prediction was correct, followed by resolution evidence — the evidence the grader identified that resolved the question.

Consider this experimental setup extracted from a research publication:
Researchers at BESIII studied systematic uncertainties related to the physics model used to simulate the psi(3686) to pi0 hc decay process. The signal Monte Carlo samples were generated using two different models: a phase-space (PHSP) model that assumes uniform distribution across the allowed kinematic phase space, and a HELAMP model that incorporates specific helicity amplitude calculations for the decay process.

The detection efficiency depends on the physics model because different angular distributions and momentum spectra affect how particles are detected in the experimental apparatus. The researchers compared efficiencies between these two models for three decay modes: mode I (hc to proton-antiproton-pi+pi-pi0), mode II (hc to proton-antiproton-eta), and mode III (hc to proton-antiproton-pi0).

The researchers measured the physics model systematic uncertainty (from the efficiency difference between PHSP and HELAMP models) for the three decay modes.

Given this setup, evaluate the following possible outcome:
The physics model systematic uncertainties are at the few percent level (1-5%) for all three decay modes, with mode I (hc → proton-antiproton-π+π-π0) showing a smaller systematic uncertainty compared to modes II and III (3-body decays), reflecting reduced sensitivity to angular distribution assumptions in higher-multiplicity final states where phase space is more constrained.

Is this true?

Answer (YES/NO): NO